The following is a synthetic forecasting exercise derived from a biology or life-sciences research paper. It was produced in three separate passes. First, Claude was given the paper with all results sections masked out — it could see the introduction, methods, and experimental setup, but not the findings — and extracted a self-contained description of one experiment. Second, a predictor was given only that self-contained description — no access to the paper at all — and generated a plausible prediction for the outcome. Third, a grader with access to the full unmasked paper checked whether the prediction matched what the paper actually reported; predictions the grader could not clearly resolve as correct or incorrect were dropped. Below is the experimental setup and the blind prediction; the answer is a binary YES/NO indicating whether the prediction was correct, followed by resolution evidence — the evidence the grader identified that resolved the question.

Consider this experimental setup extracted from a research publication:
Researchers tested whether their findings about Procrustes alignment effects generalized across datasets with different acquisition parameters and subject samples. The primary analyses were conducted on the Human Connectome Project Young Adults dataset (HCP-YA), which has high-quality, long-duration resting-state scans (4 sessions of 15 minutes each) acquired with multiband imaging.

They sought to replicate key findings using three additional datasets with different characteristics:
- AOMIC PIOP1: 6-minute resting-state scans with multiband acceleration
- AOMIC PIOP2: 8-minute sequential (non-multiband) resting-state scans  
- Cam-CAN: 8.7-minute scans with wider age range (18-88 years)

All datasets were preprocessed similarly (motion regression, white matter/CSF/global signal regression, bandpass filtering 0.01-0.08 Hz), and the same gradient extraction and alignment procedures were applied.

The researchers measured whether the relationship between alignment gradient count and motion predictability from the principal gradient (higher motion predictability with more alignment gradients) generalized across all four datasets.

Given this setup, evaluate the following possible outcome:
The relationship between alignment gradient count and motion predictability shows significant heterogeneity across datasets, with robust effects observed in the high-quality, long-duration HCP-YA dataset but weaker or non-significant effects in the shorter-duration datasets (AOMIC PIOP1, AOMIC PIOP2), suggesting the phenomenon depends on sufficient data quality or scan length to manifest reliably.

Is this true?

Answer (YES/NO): NO